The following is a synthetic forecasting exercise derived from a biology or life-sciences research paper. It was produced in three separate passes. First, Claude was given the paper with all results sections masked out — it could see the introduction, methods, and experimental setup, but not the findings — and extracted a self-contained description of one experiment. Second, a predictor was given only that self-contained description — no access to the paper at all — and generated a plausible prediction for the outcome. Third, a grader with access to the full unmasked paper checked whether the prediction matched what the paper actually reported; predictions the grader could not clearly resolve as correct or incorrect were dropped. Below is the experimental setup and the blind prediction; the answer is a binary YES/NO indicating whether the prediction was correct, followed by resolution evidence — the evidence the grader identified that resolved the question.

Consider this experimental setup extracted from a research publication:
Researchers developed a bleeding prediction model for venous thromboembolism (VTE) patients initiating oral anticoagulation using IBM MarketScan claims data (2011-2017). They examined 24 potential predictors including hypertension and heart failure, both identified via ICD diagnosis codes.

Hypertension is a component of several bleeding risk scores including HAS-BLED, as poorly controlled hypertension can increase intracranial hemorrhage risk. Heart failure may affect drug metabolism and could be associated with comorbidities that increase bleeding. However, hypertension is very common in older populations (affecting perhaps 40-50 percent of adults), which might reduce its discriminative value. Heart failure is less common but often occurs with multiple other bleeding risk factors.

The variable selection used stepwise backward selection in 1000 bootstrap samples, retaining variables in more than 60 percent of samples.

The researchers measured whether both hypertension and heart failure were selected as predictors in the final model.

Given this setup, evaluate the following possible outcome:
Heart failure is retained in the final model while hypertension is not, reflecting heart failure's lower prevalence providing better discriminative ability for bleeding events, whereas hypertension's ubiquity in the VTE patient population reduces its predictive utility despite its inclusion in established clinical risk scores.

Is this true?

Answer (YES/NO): NO